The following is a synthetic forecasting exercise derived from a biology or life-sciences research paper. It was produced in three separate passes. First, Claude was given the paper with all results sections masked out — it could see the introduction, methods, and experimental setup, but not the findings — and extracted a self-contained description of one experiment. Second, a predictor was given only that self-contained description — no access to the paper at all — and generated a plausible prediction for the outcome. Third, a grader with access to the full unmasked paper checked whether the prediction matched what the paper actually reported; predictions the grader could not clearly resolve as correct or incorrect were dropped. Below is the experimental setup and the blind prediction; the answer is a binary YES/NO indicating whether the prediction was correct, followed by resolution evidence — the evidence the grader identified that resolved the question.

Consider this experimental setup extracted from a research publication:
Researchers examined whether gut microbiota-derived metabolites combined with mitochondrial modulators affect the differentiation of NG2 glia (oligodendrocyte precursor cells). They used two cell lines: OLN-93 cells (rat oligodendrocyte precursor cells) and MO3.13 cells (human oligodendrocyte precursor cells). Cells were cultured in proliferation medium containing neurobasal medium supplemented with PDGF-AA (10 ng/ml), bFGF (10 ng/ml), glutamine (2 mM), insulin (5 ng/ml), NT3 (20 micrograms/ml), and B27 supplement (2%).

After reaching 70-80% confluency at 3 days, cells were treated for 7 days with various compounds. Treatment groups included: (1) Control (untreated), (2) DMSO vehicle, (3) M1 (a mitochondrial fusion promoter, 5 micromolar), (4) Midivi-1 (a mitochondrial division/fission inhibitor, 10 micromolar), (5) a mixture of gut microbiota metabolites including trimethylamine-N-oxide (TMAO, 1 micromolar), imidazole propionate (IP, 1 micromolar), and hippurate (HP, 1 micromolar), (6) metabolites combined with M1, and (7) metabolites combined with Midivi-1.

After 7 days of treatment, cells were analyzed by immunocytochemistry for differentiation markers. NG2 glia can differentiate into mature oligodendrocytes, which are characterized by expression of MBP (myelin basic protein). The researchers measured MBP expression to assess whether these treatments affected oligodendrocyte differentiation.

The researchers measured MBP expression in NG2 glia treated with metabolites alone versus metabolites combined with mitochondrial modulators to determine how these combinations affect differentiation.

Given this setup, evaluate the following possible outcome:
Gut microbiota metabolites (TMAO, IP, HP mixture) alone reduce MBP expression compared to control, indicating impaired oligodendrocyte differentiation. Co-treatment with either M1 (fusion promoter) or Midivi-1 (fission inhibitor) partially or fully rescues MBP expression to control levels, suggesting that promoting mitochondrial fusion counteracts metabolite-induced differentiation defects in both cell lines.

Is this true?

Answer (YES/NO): NO